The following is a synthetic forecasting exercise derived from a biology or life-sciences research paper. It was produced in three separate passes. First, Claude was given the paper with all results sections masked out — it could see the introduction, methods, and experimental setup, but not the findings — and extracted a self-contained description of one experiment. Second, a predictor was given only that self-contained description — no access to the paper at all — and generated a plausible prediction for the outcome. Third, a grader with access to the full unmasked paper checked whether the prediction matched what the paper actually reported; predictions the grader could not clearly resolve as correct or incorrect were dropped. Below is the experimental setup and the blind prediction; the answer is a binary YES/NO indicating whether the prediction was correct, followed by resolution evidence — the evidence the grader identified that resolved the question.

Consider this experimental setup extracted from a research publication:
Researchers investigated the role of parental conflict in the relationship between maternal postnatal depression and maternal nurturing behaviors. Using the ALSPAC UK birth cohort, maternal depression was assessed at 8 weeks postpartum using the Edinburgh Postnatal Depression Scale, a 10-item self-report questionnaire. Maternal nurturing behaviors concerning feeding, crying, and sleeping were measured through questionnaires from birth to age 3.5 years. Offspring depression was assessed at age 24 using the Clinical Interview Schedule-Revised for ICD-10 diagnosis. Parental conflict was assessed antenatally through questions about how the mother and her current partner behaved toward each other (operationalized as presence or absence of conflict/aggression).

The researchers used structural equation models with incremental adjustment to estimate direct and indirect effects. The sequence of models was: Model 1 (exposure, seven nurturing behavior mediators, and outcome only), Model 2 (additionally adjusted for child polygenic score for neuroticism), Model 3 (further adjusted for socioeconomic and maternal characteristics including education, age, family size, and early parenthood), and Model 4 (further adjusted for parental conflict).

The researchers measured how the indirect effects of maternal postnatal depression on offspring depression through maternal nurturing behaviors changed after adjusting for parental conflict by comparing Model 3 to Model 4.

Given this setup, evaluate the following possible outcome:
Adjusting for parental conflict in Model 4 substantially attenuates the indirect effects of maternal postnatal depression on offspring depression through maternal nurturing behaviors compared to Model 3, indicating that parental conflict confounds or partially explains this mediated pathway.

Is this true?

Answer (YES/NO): NO